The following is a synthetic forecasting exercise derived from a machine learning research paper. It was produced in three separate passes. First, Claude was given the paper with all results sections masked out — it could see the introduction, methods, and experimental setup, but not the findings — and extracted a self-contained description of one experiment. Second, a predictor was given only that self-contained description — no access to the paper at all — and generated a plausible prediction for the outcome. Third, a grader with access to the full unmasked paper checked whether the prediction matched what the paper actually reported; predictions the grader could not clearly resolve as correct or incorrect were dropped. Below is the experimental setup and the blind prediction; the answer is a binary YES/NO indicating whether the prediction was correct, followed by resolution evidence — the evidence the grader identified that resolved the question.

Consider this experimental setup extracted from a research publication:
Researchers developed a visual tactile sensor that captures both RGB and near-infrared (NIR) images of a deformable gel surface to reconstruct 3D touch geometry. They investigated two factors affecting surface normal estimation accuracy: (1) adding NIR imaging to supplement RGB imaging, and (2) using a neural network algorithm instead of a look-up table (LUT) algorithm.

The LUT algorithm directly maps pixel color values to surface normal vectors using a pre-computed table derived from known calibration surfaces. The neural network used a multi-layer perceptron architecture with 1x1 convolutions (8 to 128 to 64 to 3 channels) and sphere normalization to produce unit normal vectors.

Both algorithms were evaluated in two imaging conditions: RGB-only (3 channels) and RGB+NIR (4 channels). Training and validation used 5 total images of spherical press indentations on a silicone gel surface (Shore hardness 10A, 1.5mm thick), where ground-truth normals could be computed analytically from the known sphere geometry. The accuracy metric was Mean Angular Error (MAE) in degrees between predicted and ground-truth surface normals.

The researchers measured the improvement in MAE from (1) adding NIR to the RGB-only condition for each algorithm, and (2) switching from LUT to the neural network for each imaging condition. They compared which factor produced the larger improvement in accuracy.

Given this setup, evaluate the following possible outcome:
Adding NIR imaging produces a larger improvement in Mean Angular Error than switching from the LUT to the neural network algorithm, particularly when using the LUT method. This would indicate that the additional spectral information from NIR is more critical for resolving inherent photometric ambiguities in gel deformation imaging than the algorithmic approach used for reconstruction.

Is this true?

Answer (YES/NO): NO